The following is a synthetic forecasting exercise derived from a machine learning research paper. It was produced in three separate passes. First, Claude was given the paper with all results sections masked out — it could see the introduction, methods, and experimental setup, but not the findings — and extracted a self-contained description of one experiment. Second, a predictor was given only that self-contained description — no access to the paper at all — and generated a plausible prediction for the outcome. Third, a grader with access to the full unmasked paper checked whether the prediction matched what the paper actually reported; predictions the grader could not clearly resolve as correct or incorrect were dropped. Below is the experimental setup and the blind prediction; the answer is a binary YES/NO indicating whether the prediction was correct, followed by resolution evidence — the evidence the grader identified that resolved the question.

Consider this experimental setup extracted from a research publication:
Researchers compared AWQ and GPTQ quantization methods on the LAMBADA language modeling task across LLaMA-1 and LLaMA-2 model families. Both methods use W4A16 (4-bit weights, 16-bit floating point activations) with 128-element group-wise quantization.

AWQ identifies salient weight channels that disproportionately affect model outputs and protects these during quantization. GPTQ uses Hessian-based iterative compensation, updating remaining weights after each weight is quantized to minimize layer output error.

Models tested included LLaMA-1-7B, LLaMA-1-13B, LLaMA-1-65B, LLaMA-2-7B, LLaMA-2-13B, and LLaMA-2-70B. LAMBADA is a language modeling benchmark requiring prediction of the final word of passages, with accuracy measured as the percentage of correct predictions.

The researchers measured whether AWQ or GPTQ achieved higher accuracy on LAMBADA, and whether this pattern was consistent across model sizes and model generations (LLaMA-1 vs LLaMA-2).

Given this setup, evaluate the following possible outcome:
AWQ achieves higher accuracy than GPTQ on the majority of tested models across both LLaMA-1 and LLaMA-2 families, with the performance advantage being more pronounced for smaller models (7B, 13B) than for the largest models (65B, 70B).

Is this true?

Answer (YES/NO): NO